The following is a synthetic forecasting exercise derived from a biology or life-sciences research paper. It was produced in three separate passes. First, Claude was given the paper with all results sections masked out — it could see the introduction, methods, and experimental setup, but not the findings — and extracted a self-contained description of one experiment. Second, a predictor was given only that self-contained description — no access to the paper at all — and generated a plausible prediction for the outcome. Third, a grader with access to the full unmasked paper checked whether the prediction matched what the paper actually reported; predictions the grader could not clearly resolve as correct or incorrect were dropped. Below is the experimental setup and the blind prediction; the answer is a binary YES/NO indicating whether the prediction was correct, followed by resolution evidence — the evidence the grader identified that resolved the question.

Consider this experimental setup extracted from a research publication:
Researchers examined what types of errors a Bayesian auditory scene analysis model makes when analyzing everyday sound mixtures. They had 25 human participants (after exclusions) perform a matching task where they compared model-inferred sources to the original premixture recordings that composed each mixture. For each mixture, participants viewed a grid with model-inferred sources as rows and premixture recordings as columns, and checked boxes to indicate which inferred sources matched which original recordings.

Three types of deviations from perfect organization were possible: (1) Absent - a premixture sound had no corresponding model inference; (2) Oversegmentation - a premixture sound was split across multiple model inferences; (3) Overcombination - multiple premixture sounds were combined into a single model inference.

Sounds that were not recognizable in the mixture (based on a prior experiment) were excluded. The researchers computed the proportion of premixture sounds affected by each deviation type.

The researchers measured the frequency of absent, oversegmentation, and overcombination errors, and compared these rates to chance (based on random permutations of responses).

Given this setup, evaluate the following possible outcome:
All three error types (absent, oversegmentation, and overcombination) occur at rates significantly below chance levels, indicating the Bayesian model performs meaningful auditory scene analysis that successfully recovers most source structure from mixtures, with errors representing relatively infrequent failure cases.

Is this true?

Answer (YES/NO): NO